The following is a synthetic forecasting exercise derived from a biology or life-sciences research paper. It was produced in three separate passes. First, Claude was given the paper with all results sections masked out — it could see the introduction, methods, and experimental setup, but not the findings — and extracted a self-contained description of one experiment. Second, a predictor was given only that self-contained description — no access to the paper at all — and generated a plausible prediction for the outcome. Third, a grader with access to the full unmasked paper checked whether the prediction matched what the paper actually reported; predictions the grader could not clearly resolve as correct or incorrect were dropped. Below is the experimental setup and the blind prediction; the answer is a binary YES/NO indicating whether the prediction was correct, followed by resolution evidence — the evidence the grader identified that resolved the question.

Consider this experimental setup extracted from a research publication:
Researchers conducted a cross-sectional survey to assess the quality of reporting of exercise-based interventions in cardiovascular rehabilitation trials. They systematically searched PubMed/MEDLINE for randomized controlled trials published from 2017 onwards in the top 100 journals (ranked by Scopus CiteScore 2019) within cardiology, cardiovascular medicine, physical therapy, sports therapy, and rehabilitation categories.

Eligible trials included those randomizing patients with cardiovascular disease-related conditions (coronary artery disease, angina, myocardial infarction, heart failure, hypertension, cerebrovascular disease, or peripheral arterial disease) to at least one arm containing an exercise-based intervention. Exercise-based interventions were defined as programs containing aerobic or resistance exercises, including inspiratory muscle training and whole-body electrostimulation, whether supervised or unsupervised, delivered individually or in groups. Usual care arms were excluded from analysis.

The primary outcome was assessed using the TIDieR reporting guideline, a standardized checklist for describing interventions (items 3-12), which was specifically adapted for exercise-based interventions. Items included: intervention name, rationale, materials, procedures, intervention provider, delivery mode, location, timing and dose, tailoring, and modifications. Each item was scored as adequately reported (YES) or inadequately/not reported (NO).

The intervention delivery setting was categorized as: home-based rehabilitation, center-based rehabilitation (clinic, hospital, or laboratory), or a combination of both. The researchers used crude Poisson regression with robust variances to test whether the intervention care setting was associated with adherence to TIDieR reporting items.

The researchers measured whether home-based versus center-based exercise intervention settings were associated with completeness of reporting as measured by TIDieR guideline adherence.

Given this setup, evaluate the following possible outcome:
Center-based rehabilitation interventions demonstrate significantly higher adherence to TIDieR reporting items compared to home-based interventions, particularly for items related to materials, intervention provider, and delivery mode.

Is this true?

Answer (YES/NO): NO